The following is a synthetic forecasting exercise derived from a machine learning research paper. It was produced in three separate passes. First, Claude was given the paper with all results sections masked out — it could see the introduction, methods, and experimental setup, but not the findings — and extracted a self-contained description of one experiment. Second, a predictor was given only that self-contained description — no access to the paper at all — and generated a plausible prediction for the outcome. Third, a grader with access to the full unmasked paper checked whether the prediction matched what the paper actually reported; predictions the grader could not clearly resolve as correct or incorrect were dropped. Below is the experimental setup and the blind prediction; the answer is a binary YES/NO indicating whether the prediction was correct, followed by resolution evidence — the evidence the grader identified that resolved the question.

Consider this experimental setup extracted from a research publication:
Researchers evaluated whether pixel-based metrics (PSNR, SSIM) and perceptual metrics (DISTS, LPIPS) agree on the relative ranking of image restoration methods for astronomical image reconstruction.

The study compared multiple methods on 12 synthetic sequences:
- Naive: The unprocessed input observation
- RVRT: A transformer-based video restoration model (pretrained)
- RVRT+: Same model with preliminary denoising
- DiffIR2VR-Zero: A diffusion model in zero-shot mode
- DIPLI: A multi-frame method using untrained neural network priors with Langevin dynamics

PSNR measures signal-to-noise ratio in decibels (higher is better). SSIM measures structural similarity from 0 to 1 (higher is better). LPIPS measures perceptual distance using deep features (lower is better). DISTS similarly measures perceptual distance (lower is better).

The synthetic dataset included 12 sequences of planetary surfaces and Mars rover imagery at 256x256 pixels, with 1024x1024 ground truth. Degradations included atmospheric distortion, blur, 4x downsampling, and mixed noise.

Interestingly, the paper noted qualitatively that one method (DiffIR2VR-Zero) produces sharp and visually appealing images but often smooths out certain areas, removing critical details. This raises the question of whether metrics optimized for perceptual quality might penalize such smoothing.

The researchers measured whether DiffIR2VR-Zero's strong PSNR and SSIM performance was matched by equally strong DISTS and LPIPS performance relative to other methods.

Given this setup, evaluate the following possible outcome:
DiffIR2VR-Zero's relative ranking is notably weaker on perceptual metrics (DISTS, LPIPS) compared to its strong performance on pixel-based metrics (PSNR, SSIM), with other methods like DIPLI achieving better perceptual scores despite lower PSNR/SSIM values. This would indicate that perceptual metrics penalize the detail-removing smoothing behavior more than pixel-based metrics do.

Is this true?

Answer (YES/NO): YES